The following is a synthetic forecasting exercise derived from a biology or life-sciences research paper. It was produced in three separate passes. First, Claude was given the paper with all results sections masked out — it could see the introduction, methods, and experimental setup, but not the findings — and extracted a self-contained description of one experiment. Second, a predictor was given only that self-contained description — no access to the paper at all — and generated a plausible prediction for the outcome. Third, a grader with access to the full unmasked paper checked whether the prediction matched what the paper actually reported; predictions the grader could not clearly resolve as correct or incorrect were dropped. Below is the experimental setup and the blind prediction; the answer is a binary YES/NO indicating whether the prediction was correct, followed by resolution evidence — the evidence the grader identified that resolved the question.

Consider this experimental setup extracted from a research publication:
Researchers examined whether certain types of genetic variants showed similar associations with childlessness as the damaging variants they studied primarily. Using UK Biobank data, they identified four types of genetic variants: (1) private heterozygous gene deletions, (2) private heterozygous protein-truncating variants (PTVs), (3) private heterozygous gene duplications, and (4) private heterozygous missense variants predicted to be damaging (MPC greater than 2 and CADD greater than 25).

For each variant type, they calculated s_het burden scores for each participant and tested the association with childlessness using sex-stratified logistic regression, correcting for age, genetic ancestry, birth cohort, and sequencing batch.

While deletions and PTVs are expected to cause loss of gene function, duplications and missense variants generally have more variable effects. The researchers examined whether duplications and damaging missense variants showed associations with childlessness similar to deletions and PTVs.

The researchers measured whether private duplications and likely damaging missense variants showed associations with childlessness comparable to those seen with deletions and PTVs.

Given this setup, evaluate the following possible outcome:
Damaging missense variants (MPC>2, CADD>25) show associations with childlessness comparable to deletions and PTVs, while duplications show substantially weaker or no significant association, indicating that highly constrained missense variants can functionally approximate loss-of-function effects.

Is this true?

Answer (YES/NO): NO